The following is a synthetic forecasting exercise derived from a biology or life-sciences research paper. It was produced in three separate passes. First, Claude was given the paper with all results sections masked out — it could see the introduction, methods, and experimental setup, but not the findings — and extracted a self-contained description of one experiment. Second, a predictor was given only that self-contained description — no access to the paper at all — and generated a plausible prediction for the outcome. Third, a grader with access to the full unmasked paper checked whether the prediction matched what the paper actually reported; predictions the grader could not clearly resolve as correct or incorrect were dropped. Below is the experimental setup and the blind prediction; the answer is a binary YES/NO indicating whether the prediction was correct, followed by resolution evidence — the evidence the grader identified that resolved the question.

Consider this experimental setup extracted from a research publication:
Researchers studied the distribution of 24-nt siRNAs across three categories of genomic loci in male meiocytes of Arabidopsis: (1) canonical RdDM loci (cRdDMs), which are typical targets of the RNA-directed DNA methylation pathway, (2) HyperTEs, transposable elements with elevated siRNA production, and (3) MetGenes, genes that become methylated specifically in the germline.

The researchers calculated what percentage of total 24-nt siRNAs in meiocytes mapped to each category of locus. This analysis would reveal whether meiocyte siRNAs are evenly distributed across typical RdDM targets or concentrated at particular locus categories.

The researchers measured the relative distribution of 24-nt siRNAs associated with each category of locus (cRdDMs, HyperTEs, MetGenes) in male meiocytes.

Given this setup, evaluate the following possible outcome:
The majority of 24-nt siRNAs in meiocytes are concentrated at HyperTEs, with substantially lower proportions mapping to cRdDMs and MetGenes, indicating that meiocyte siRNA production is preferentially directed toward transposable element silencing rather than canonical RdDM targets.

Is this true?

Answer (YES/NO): YES